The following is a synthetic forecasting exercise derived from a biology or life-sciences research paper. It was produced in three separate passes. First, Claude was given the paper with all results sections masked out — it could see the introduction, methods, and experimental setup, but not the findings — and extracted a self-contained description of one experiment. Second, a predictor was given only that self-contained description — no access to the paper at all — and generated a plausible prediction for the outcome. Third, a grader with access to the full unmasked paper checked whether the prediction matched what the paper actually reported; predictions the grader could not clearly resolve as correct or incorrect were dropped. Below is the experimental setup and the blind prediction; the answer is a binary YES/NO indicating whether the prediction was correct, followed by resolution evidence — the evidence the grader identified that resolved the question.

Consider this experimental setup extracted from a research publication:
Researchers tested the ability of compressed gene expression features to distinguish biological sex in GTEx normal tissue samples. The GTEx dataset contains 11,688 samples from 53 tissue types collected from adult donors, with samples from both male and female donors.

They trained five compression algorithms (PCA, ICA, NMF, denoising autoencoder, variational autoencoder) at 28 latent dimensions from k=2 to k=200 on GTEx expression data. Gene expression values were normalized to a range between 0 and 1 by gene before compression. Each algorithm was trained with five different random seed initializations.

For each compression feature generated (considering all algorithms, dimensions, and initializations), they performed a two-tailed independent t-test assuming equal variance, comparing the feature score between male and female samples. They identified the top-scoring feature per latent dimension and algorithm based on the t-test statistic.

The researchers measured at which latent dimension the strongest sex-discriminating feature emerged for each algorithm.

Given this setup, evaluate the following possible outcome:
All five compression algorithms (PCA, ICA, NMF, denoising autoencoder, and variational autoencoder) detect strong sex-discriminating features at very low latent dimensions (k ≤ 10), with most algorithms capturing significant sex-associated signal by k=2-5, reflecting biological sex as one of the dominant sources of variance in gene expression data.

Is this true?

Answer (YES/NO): NO